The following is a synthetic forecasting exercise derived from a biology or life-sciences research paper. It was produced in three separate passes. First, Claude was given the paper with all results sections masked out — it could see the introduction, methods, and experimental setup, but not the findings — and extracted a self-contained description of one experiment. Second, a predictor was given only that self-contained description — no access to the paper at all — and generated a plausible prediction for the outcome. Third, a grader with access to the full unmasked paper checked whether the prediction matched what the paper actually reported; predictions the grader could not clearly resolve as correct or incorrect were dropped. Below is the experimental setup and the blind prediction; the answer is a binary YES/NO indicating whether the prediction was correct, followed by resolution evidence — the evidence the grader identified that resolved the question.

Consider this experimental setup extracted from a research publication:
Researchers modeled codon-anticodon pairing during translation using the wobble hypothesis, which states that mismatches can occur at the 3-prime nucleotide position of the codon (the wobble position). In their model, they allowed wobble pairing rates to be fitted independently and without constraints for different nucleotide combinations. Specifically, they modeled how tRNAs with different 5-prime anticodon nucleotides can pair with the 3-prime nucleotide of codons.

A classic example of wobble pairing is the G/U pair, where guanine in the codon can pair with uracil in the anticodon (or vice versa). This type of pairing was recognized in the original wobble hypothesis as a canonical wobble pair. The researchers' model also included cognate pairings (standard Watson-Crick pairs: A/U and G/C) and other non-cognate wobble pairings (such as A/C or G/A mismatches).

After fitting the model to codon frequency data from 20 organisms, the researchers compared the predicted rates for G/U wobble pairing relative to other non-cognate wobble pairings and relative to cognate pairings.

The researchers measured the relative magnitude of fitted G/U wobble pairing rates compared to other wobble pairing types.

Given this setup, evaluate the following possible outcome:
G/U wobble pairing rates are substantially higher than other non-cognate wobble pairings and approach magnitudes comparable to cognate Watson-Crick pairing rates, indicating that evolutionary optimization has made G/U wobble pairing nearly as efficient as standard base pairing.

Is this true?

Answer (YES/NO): NO